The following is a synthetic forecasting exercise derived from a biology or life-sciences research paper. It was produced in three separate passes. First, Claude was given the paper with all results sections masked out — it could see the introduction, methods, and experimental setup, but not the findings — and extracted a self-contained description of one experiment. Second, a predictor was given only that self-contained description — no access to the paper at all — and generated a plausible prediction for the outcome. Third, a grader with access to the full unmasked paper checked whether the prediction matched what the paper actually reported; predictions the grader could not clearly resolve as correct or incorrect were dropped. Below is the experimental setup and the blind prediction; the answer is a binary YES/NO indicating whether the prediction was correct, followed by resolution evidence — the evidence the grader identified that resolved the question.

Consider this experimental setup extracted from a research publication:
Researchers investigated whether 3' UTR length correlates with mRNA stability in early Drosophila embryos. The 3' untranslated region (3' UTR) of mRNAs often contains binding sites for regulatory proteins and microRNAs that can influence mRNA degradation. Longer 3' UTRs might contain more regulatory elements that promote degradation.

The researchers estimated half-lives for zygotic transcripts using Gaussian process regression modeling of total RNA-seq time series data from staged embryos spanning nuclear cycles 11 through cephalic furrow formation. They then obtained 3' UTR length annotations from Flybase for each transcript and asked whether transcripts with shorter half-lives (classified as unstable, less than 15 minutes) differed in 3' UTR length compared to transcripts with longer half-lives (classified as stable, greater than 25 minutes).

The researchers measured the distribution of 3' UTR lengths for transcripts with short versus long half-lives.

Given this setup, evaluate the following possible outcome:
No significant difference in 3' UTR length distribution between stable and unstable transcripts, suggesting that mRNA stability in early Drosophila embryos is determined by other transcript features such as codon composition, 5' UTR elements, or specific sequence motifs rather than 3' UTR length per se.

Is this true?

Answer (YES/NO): YES